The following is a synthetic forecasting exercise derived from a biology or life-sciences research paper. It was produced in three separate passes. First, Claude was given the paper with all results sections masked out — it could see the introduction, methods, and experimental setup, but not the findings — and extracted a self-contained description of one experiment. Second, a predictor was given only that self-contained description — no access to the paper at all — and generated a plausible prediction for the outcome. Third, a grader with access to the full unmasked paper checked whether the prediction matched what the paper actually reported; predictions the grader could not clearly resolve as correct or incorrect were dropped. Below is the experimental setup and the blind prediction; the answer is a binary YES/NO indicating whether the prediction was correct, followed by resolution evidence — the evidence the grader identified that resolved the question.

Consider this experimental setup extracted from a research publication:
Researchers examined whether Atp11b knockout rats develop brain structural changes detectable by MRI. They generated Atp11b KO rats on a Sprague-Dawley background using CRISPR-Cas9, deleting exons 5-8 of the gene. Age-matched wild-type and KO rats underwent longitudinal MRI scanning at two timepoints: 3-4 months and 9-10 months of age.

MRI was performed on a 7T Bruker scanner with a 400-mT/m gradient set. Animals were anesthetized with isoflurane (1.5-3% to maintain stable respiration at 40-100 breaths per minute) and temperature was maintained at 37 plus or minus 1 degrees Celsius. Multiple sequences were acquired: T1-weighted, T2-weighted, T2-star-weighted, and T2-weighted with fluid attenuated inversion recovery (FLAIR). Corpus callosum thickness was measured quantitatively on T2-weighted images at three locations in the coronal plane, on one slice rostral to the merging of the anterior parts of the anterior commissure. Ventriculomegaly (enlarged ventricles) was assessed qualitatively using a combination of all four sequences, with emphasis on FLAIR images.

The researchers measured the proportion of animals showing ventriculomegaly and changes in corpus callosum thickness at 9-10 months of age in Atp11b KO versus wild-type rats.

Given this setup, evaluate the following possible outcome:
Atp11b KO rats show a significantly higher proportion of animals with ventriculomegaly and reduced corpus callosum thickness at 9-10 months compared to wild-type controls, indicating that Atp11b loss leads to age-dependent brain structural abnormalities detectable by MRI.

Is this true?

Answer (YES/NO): NO